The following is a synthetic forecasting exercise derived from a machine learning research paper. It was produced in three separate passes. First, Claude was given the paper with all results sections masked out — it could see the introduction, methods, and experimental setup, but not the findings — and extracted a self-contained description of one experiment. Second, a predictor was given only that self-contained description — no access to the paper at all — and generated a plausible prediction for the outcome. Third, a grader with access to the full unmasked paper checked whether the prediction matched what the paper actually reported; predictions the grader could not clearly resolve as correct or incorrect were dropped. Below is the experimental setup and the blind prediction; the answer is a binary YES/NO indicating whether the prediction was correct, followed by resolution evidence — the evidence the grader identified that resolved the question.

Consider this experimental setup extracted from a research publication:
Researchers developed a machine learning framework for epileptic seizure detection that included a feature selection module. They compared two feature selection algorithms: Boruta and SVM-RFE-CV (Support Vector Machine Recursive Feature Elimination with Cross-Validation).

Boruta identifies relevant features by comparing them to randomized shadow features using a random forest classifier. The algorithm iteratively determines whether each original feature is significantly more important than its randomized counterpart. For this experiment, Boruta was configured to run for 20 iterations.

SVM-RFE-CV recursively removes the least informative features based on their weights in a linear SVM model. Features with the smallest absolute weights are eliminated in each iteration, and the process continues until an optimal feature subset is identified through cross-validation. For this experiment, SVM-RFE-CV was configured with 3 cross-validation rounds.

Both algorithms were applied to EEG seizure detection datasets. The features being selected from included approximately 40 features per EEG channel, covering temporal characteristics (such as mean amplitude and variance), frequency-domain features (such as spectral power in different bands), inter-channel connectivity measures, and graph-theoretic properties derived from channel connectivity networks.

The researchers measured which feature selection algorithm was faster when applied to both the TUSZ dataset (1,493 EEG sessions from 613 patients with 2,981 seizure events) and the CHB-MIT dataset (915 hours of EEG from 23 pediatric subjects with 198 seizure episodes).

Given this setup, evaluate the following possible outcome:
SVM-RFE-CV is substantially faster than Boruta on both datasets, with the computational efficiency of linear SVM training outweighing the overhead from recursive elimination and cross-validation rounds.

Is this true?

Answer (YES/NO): NO